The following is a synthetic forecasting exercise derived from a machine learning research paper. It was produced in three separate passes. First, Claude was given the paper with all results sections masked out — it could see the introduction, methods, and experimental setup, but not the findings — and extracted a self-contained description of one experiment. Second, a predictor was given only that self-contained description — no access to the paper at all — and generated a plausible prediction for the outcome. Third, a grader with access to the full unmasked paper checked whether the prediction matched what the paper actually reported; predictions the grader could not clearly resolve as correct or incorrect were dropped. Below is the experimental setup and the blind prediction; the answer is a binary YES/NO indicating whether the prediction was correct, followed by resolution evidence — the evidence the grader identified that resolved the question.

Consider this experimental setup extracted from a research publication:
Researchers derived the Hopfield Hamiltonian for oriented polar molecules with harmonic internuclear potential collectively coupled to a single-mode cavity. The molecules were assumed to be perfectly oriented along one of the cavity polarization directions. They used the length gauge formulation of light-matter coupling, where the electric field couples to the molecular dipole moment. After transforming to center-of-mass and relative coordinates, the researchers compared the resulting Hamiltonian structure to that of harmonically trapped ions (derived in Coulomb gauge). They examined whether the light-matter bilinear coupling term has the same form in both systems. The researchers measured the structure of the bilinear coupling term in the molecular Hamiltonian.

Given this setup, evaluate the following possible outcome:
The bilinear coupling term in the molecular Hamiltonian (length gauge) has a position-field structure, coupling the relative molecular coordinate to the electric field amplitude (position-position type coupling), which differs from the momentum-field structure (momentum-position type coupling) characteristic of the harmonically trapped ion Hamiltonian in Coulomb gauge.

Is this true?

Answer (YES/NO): NO